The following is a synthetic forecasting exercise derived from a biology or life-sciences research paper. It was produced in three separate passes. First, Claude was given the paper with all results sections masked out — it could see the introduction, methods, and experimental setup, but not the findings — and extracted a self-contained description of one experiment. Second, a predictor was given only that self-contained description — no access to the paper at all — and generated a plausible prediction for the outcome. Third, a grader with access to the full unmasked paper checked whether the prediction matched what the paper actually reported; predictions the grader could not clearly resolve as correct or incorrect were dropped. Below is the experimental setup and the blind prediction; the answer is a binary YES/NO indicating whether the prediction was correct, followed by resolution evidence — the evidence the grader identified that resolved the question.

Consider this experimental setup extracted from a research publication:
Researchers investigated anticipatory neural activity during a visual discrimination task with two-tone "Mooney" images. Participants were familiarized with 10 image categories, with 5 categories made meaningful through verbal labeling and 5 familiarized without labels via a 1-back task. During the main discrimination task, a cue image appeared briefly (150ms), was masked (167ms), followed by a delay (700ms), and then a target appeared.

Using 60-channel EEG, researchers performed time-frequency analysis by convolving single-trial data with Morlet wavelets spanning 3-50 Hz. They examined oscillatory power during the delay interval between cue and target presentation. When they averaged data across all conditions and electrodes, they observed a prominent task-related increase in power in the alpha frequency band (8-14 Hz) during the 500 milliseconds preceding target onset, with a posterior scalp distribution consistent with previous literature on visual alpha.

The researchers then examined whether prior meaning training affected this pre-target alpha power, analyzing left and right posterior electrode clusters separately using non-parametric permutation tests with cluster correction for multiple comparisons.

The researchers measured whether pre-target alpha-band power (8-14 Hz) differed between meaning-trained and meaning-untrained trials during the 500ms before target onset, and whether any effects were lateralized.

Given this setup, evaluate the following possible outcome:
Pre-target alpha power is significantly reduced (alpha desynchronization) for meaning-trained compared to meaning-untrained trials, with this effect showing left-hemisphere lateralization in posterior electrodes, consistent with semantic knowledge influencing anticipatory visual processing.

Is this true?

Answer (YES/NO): NO